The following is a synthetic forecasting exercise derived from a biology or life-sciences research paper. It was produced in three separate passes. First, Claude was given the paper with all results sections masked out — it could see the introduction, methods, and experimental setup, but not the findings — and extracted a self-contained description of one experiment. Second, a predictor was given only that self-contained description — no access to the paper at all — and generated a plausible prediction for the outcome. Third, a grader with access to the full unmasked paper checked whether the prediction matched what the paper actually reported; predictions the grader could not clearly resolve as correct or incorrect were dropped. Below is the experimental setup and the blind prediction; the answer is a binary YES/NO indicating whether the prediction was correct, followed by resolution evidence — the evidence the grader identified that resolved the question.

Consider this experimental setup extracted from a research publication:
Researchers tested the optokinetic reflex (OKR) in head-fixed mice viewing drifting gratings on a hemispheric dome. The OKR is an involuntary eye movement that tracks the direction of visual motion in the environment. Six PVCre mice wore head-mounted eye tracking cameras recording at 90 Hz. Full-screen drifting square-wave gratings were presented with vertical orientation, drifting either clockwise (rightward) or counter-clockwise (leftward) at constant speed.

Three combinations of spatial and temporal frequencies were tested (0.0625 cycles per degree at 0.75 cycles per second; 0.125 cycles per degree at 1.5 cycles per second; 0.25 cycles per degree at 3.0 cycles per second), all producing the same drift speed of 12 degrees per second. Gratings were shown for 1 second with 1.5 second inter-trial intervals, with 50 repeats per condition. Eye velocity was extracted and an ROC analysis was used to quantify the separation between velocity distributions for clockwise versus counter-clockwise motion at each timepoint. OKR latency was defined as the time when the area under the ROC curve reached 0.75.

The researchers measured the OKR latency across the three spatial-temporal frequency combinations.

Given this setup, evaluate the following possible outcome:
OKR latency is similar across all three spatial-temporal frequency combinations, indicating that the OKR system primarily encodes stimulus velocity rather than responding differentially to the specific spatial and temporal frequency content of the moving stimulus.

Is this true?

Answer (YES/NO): YES